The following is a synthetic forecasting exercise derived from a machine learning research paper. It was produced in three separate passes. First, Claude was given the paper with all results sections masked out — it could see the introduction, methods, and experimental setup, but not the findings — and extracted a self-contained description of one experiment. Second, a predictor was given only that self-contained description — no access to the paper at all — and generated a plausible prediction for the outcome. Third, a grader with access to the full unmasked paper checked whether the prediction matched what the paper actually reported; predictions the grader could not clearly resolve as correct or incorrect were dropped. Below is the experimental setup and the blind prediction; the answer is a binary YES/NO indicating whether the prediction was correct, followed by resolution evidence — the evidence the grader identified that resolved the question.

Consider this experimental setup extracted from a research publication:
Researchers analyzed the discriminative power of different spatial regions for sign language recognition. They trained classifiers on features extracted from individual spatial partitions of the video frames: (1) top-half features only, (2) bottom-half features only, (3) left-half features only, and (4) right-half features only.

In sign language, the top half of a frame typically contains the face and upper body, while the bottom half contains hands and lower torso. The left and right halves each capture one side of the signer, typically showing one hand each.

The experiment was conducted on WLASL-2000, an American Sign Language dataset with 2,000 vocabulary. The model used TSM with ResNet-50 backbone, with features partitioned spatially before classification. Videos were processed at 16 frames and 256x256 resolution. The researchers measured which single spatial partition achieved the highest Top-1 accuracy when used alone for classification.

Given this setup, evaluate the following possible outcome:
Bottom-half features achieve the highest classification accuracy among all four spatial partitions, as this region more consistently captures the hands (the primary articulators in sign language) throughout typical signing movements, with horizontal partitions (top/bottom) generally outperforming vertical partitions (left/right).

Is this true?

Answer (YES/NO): NO